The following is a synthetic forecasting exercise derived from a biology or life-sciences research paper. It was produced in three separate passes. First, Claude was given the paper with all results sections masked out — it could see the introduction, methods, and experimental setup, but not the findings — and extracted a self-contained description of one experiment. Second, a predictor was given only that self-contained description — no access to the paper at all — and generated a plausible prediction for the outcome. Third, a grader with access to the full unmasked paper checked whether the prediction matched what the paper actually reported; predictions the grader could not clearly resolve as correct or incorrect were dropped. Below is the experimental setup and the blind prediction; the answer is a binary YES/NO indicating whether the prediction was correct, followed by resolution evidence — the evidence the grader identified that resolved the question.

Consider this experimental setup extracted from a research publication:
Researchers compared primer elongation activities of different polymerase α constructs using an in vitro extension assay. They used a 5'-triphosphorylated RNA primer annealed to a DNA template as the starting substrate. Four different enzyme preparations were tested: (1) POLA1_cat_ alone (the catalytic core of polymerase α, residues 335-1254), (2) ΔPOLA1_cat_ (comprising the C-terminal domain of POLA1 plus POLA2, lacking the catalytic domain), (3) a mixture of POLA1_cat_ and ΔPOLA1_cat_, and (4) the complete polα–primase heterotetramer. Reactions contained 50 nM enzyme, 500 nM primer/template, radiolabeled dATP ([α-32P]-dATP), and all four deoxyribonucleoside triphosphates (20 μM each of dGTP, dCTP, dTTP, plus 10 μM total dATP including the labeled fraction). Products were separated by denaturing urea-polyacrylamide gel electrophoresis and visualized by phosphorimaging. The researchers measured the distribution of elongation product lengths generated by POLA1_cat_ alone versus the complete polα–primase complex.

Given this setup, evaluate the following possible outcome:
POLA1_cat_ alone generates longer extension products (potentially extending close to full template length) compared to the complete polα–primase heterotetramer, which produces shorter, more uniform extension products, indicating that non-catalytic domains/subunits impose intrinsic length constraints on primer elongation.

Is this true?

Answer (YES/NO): NO